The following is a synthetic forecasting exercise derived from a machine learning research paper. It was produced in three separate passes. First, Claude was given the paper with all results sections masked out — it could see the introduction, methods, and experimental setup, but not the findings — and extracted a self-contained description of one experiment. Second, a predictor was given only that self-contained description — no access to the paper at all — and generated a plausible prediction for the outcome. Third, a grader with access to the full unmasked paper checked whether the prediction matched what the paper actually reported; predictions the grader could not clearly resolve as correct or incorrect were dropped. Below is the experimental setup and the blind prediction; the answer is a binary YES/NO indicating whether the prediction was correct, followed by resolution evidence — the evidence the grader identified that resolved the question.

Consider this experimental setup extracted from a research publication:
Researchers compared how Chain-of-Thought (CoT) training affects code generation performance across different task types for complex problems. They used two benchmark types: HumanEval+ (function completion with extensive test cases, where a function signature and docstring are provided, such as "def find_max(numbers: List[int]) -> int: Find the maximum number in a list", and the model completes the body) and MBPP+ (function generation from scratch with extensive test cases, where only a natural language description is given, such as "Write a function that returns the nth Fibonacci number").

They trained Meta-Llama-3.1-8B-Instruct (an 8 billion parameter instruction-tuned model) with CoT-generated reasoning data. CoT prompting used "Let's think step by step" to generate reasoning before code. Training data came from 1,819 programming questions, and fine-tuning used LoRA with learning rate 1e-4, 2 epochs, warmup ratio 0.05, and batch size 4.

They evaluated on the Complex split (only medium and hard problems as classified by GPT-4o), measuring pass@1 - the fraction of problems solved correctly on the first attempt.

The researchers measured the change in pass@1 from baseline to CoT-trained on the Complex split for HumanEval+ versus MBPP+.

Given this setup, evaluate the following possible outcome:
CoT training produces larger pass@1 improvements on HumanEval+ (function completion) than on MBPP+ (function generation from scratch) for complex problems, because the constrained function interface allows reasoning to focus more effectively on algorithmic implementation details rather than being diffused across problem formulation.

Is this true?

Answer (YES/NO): NO